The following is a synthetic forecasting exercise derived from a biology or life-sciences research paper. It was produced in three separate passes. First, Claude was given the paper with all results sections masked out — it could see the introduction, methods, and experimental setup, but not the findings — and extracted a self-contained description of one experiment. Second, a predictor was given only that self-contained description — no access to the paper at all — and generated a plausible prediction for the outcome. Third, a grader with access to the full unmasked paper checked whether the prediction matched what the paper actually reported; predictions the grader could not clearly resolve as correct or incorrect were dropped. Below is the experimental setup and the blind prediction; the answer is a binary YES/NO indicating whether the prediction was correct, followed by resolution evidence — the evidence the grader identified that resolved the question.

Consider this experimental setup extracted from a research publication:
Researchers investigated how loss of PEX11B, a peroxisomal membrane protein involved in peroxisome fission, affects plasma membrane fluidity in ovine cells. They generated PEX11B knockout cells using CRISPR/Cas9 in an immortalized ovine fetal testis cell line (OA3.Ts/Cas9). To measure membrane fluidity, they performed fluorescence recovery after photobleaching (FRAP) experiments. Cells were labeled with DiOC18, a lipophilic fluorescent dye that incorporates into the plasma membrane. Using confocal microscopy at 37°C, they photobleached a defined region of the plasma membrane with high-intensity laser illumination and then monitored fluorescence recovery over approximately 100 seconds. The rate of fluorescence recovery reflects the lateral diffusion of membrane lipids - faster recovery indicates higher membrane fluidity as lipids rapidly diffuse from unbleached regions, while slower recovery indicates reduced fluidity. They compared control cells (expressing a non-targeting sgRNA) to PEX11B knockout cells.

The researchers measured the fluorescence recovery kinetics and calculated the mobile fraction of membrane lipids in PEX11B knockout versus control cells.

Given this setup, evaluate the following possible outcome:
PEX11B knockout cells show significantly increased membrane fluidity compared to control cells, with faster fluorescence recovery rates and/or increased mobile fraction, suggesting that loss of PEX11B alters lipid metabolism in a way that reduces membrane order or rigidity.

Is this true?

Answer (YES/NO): YES